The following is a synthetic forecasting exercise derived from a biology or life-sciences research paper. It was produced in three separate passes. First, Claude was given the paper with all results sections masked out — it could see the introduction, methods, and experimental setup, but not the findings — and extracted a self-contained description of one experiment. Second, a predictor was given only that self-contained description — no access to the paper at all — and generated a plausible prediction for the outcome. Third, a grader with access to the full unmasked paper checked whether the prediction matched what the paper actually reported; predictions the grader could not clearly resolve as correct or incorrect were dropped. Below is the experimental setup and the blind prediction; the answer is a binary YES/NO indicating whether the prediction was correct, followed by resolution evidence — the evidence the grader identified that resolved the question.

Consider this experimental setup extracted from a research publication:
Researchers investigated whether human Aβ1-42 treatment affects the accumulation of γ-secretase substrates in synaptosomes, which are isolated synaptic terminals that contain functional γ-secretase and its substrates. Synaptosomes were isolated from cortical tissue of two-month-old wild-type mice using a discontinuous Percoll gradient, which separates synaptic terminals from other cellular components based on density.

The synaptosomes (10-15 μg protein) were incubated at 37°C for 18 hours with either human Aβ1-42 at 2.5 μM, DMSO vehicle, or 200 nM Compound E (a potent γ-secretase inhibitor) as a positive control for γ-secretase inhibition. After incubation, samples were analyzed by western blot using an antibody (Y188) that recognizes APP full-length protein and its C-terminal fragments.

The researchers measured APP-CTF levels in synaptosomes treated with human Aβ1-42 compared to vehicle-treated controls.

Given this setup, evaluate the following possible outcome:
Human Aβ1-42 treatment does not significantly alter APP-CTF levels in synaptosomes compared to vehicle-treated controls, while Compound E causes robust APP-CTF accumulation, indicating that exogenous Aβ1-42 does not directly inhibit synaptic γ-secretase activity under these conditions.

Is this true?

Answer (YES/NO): NO